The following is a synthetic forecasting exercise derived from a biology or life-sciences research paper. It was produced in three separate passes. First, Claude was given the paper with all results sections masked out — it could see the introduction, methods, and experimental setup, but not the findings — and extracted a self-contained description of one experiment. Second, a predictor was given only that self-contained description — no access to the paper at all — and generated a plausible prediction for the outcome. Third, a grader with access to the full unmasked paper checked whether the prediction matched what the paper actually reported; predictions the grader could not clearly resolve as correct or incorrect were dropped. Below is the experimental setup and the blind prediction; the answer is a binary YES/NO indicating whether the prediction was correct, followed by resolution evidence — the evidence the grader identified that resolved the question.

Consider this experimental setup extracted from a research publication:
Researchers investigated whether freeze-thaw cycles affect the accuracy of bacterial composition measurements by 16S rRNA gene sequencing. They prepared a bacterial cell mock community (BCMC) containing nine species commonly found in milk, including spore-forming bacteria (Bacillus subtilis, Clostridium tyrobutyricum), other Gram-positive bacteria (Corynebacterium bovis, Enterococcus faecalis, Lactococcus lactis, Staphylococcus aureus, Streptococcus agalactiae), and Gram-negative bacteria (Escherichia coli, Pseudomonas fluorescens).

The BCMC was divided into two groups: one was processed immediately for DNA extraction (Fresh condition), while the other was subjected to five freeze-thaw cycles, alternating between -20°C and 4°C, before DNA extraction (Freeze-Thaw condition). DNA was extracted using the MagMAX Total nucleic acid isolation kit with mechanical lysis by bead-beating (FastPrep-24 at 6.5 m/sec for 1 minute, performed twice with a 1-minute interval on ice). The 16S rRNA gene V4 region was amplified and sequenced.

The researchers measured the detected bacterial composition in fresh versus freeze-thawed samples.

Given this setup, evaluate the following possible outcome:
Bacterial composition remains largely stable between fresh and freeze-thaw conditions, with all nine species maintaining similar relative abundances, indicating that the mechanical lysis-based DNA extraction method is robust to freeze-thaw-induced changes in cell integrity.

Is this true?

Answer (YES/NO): YES